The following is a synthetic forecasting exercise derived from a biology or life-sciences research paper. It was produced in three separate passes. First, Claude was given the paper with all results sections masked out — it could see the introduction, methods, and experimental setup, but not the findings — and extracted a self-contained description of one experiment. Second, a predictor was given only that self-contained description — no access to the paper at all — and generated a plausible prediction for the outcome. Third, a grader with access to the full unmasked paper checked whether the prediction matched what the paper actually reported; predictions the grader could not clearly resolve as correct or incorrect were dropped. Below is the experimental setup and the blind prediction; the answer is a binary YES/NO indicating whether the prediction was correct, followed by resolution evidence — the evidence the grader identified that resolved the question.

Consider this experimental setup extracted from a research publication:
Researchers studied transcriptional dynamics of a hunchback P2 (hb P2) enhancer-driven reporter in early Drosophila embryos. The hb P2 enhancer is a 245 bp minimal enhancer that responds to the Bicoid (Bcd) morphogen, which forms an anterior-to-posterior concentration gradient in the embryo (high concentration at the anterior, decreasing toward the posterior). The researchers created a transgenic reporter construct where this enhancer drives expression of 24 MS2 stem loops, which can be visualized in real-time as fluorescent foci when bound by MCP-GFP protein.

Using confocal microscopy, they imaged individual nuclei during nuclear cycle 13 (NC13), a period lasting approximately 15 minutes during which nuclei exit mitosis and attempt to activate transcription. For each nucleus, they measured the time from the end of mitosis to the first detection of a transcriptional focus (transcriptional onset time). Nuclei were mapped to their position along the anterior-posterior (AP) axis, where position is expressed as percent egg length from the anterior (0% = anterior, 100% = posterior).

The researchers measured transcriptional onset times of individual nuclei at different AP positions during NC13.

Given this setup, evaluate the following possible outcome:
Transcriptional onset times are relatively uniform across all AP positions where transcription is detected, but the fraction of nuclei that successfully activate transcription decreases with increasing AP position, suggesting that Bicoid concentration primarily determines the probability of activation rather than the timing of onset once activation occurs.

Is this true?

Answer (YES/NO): NO